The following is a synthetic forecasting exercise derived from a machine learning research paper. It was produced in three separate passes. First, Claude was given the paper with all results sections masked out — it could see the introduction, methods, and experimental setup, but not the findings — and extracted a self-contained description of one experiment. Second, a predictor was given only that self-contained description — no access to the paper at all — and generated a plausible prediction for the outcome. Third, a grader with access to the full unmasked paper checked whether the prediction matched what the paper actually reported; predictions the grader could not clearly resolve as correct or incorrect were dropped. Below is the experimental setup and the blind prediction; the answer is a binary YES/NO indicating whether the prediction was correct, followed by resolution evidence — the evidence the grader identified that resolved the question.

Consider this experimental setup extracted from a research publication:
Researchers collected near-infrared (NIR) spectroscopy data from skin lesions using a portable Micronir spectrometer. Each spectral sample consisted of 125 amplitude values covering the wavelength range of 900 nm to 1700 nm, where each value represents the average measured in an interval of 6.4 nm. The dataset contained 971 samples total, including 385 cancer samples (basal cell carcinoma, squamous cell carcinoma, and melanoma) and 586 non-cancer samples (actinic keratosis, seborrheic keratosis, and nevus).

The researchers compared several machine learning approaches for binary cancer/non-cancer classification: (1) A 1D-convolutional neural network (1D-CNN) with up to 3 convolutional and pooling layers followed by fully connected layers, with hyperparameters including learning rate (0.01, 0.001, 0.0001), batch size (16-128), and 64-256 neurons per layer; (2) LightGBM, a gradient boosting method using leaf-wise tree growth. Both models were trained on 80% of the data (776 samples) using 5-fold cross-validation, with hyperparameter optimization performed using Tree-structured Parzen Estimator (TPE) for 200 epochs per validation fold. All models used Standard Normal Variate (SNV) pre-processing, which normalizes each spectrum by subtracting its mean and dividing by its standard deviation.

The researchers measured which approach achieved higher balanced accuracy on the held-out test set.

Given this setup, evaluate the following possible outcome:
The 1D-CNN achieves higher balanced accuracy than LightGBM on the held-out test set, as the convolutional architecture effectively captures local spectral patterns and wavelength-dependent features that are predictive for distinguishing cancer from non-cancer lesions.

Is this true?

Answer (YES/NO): NO